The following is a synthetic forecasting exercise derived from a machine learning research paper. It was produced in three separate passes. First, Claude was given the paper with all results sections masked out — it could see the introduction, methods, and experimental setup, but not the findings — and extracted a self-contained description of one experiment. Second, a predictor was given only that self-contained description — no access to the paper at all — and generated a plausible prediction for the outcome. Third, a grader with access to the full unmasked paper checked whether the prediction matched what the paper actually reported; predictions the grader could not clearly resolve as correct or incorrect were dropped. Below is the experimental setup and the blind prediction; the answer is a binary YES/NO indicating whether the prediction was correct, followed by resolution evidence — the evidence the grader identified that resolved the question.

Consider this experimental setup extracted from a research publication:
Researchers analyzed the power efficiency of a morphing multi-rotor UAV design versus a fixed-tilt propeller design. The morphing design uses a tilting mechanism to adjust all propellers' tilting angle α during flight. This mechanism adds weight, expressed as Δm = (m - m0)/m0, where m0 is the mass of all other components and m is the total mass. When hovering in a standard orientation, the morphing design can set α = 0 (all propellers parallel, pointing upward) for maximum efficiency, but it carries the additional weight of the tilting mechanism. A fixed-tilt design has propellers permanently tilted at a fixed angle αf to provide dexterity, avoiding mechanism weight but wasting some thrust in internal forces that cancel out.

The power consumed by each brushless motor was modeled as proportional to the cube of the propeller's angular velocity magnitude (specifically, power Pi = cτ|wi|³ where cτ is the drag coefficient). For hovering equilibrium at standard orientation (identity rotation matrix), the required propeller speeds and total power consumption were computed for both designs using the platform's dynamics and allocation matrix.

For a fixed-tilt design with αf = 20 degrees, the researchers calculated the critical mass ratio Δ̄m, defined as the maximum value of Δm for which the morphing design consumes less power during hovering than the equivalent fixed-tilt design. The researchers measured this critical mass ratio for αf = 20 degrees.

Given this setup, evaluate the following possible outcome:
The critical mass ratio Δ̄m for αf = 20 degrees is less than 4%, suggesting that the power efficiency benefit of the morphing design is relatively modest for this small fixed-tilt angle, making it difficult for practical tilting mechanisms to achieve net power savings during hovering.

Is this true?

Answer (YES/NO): NO